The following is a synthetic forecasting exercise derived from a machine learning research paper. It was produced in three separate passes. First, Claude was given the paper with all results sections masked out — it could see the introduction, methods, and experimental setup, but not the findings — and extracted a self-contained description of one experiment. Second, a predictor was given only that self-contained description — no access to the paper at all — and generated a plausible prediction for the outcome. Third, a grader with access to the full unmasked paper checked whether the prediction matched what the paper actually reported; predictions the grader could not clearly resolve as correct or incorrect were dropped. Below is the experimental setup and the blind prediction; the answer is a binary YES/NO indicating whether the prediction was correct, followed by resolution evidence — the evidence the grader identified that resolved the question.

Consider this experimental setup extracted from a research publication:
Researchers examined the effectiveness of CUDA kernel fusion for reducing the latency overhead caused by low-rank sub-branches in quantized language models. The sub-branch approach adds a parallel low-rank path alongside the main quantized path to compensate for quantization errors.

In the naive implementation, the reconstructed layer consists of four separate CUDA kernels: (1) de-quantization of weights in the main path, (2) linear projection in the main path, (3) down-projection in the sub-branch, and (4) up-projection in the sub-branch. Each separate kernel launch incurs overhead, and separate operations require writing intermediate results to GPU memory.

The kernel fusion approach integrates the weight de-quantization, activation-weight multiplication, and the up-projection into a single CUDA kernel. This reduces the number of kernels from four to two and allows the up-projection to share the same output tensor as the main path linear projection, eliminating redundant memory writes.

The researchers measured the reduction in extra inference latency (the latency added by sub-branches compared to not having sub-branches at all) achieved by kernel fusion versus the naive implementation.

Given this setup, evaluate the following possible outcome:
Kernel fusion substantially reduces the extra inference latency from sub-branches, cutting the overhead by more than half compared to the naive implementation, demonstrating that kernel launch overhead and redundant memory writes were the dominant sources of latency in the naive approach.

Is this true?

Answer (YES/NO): YES